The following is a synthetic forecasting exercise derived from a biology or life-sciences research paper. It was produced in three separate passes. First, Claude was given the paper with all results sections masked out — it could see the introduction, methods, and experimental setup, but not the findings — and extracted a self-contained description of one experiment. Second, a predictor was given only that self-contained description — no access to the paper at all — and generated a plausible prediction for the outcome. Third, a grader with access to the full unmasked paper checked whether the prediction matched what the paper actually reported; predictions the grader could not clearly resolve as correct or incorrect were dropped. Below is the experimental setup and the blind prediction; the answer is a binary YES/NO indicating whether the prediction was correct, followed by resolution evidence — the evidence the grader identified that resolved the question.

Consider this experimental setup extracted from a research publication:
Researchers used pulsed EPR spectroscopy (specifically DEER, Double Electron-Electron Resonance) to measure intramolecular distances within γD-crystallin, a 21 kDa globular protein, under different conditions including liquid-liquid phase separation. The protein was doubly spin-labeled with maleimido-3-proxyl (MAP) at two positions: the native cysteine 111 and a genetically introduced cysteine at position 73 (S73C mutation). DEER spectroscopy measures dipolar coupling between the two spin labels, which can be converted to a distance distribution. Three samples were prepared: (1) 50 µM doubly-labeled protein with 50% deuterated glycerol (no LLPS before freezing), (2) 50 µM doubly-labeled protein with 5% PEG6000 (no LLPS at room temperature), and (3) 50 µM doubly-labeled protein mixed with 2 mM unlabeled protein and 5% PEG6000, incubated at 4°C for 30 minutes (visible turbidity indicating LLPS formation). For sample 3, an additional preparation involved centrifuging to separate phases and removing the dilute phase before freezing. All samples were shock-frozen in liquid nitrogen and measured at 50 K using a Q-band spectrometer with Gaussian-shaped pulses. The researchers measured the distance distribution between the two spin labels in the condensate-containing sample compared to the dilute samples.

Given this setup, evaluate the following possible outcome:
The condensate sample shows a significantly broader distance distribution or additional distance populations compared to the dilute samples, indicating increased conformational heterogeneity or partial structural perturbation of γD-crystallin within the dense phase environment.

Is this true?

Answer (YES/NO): NO